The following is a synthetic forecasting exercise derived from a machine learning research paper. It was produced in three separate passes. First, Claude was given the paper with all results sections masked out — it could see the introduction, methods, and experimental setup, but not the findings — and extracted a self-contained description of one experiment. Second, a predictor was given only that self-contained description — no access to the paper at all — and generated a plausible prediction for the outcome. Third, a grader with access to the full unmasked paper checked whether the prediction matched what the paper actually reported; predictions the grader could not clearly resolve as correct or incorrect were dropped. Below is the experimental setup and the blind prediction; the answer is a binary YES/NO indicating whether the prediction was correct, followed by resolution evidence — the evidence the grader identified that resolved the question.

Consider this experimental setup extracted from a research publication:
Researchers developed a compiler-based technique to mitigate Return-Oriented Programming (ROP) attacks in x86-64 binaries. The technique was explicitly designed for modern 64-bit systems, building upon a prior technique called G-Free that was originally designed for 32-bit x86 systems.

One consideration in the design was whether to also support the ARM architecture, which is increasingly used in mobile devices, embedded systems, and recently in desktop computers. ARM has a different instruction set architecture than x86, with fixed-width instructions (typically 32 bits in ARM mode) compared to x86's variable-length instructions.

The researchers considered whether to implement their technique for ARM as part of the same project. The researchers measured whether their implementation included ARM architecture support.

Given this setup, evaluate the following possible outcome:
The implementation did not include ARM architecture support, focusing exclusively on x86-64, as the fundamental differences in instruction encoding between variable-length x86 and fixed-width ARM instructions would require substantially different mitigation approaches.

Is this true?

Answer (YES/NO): YES